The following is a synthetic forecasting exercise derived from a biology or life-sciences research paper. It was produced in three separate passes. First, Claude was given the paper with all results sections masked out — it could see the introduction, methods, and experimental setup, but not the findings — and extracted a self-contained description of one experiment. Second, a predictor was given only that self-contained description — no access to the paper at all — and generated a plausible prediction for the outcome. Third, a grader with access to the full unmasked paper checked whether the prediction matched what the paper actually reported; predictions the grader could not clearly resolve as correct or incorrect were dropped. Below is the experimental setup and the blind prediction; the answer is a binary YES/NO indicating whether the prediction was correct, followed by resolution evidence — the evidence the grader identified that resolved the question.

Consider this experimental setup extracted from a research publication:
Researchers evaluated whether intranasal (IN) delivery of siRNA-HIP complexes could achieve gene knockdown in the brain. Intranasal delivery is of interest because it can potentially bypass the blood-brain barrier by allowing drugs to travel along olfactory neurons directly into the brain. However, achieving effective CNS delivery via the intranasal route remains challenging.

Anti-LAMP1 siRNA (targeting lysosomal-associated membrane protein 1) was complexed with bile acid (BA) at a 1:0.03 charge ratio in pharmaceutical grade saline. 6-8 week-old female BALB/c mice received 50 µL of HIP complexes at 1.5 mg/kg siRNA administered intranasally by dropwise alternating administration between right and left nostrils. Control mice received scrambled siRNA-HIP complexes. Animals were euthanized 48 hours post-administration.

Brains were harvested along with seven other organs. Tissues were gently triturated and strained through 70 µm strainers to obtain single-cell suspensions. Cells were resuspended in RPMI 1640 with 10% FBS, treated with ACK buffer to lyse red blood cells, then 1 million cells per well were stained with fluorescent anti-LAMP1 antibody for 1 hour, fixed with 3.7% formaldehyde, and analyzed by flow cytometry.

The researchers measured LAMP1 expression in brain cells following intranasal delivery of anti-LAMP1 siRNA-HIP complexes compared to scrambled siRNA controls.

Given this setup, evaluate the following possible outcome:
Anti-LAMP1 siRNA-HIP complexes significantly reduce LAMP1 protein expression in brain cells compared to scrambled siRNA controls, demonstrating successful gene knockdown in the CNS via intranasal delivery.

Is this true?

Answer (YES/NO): NO